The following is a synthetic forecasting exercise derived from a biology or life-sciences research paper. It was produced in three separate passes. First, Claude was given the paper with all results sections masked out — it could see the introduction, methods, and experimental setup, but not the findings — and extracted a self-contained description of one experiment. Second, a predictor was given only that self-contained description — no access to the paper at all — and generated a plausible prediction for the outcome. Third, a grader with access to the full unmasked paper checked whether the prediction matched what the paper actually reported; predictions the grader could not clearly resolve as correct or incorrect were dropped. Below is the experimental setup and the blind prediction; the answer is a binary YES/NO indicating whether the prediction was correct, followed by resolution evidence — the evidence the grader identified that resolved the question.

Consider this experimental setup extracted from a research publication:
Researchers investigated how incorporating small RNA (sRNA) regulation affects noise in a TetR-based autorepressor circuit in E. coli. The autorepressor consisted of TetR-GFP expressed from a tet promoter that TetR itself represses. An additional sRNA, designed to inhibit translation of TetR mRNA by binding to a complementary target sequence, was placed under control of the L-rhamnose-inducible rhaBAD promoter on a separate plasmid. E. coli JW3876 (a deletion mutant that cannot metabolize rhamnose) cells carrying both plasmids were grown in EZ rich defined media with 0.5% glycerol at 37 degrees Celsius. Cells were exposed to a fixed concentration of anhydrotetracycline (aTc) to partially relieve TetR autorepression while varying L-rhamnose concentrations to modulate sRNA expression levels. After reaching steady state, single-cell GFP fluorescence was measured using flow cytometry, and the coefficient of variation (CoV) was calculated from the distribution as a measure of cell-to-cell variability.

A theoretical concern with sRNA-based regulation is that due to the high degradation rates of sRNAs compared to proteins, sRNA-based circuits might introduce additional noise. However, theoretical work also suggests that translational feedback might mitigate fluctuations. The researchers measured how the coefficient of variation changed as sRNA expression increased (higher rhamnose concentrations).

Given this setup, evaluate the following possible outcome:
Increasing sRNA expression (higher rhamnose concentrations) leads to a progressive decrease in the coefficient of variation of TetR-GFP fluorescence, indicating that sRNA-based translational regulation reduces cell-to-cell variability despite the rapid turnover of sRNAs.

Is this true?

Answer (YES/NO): NO